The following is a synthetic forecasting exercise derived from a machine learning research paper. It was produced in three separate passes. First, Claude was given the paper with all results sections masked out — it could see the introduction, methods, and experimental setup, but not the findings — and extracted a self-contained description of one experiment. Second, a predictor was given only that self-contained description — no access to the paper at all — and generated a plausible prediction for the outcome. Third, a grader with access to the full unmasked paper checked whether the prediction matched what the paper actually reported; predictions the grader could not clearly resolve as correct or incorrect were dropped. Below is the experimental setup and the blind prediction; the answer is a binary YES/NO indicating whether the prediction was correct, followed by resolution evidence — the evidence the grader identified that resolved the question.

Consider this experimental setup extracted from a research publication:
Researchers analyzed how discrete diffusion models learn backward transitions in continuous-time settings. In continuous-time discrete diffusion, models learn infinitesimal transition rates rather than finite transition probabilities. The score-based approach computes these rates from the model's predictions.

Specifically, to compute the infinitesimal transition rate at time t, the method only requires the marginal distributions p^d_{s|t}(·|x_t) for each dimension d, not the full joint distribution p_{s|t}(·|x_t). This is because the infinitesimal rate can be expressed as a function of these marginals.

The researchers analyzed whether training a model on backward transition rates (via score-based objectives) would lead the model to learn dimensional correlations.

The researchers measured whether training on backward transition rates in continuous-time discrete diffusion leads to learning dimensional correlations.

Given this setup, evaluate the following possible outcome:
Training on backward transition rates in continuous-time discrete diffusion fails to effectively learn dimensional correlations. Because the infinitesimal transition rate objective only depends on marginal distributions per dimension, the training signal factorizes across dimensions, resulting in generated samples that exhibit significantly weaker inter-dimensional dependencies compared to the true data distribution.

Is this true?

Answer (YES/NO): YES